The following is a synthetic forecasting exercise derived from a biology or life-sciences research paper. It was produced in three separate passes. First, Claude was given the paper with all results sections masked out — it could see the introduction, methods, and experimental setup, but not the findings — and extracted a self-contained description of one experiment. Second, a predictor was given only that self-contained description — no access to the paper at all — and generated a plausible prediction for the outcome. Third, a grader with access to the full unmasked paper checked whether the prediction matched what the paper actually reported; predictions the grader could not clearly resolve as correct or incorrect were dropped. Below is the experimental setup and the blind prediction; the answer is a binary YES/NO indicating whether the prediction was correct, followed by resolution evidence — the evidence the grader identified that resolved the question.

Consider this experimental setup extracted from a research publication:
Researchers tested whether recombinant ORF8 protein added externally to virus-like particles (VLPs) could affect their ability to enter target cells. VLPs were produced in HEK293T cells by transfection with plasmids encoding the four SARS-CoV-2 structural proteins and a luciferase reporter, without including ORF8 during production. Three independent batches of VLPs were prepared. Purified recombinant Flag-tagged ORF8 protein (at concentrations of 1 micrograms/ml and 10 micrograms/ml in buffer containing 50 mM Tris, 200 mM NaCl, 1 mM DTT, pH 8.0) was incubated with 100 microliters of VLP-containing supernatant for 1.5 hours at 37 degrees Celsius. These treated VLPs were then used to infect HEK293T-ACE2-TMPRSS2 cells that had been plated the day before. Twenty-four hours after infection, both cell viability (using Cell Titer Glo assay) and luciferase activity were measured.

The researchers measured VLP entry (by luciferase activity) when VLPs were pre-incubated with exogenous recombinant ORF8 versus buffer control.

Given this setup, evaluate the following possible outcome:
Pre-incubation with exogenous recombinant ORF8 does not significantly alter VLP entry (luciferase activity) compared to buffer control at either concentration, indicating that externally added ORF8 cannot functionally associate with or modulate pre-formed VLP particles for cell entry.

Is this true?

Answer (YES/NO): YES